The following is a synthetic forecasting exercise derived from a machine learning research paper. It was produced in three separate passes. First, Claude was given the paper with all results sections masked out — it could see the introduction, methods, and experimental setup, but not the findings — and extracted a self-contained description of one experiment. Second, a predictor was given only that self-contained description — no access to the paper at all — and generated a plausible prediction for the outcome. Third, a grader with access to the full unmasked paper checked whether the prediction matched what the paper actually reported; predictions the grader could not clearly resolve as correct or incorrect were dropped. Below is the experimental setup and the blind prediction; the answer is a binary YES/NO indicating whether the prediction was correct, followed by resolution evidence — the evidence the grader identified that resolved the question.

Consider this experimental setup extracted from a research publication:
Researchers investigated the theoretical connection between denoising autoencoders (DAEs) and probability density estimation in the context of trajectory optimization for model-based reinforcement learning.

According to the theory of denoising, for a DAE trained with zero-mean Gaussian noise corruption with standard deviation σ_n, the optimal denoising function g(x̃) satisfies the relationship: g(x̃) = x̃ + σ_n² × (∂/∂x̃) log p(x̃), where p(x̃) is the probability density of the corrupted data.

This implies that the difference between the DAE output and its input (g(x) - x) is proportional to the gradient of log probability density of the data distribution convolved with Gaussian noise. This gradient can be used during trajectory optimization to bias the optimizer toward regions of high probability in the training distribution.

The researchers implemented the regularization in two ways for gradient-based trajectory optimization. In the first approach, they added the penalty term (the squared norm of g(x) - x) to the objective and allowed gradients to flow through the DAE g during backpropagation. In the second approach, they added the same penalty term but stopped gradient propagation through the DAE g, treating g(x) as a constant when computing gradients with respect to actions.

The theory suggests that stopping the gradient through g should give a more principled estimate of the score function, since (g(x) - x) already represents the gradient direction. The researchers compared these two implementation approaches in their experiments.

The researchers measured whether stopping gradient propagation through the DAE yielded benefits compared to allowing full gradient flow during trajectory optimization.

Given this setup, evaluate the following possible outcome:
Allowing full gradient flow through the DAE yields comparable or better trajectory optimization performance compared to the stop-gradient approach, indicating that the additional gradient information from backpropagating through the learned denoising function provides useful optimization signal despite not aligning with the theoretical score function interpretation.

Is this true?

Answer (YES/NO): YES